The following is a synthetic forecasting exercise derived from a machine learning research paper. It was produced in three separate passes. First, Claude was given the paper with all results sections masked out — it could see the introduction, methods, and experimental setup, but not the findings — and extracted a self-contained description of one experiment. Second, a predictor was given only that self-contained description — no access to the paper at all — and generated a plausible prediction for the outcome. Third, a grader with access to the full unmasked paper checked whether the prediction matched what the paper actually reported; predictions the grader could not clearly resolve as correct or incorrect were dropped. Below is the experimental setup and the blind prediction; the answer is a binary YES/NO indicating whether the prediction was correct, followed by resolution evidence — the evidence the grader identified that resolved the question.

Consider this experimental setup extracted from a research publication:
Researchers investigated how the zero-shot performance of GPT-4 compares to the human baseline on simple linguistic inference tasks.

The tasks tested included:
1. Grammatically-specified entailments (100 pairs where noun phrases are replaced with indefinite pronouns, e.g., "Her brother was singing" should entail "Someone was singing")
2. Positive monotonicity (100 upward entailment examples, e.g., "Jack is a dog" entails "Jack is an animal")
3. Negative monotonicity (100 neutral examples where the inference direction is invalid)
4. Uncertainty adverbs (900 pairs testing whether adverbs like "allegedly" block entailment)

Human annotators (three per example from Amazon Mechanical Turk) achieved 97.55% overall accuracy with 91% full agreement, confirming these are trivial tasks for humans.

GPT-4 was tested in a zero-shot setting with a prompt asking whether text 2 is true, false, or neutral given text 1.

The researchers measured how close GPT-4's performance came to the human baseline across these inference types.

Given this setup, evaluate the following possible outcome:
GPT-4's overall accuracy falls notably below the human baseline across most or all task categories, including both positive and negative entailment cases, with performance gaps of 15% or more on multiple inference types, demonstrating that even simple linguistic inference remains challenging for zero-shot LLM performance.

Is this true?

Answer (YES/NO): YES